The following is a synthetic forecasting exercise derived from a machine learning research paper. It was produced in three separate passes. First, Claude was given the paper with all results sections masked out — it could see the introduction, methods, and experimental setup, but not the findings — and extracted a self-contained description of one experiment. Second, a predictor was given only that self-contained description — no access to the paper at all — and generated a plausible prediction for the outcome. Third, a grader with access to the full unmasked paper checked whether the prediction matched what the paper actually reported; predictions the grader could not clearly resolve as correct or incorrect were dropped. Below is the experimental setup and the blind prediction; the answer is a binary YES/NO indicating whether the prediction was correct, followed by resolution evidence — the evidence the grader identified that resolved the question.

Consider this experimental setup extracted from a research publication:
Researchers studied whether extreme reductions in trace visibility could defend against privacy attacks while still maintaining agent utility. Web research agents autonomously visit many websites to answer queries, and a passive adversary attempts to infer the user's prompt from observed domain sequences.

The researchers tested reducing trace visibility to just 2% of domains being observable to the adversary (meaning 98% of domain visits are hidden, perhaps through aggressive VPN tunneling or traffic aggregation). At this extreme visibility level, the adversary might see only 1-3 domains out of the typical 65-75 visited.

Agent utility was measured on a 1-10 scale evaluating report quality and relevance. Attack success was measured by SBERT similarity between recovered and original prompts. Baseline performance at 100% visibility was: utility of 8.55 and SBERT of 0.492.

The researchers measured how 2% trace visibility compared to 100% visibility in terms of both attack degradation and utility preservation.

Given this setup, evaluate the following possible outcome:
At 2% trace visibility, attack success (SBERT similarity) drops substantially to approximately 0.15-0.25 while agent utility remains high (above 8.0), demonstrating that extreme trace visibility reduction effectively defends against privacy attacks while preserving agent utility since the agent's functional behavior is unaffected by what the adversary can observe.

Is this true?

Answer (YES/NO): NO